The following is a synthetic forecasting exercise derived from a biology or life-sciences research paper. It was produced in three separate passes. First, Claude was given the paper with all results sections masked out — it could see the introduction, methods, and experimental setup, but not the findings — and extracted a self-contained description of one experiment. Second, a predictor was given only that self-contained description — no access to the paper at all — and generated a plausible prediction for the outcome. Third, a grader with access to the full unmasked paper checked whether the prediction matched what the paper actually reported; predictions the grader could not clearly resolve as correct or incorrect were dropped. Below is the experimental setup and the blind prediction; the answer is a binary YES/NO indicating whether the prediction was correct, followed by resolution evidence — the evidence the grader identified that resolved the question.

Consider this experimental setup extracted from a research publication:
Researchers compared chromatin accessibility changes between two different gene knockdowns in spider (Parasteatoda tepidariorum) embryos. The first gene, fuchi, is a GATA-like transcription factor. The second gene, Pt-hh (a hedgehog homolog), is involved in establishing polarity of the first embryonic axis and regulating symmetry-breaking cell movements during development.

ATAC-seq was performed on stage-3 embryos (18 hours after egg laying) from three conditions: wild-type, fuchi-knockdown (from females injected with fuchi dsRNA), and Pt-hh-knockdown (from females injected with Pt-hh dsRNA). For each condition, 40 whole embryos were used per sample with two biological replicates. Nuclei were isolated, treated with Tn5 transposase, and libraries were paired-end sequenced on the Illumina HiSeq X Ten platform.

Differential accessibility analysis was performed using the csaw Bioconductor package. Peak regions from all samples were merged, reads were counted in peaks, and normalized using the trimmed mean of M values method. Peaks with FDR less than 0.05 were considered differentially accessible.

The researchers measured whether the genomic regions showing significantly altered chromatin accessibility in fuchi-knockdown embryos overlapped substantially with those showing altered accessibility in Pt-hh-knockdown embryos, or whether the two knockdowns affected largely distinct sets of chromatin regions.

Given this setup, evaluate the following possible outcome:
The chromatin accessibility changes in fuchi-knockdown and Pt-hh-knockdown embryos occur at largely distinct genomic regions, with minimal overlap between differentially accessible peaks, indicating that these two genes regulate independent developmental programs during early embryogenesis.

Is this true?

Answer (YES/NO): YES